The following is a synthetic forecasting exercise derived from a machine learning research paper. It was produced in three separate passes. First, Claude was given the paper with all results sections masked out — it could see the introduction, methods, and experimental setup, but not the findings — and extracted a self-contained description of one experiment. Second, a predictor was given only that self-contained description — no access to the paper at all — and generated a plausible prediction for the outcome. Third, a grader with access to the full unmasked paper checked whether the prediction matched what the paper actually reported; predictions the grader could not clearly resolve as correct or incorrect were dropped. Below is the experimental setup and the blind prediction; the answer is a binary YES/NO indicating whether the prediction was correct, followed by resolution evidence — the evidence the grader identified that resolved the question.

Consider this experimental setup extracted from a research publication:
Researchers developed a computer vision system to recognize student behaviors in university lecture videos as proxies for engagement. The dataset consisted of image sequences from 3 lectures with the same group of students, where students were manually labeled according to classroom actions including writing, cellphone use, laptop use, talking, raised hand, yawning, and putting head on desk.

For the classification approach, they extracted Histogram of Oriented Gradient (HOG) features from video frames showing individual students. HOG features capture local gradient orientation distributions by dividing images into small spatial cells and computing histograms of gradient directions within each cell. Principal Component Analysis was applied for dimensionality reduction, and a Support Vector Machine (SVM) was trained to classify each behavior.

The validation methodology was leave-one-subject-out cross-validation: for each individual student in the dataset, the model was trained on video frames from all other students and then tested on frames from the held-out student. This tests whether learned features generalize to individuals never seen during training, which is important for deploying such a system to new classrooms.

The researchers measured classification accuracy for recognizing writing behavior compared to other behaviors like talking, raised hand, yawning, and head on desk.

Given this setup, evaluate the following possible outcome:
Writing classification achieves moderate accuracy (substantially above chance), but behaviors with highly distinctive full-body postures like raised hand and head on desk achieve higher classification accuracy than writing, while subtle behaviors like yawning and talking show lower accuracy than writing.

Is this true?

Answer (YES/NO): NO